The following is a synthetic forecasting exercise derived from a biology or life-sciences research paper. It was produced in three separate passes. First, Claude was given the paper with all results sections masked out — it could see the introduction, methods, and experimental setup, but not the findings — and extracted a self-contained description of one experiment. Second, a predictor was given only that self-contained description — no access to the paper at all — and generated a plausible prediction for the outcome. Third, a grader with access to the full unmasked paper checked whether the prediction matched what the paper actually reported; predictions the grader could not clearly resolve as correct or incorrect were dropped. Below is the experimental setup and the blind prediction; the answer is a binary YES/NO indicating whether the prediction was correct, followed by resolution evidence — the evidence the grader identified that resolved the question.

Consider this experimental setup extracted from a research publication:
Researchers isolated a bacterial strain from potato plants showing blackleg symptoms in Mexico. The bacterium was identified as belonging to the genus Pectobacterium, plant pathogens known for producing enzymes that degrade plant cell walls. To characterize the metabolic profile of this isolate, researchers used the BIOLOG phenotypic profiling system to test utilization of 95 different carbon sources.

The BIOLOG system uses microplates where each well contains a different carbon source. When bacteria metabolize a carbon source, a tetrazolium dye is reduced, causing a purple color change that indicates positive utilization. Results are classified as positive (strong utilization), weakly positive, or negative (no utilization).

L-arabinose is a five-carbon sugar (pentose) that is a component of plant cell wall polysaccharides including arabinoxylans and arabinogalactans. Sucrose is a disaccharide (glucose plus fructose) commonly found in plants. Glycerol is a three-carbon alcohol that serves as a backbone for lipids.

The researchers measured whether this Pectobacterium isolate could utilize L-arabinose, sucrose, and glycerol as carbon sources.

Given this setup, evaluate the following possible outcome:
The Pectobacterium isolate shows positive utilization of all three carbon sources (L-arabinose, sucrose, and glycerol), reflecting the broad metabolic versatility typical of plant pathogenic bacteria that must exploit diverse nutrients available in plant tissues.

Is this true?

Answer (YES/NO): YES